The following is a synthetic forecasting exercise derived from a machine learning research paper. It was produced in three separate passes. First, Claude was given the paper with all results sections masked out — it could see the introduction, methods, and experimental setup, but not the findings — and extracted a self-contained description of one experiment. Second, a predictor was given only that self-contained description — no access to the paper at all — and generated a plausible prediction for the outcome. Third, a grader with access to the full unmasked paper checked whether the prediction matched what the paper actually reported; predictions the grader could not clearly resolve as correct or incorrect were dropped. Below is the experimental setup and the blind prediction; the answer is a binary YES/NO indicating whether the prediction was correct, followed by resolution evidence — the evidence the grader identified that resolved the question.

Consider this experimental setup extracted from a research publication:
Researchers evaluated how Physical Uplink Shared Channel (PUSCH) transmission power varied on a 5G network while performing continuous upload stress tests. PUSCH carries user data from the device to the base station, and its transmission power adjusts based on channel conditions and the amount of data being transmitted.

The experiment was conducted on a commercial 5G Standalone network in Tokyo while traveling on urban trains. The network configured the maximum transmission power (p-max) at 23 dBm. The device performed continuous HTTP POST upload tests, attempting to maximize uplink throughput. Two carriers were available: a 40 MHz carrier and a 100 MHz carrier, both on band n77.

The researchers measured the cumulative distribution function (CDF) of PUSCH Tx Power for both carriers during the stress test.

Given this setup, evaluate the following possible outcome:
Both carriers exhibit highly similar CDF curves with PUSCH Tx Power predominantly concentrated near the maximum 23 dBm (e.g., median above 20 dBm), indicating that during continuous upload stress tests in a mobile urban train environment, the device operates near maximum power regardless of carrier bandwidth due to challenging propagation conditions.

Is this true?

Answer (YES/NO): YES